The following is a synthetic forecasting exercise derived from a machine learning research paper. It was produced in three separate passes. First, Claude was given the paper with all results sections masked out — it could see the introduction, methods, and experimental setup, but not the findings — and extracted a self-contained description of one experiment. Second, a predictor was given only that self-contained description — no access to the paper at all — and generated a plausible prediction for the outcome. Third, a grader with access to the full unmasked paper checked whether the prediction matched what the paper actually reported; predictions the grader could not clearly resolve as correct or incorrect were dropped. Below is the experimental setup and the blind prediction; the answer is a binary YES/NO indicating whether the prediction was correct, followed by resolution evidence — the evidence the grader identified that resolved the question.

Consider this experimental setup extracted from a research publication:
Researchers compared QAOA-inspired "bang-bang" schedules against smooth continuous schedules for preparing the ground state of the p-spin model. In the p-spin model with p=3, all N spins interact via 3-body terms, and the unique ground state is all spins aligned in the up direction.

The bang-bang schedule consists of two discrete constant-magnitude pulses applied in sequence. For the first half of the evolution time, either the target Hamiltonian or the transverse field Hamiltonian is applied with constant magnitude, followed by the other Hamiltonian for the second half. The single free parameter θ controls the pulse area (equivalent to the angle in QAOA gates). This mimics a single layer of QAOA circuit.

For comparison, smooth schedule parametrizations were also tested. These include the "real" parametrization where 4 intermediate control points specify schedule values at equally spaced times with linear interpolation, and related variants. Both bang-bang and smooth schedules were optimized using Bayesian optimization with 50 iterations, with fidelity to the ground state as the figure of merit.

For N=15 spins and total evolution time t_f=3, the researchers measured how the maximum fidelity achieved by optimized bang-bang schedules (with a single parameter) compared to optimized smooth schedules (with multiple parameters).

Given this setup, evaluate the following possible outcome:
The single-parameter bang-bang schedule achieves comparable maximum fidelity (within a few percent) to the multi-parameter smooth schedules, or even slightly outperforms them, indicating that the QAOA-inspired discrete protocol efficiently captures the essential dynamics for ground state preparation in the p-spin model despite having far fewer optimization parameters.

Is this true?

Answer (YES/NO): YES